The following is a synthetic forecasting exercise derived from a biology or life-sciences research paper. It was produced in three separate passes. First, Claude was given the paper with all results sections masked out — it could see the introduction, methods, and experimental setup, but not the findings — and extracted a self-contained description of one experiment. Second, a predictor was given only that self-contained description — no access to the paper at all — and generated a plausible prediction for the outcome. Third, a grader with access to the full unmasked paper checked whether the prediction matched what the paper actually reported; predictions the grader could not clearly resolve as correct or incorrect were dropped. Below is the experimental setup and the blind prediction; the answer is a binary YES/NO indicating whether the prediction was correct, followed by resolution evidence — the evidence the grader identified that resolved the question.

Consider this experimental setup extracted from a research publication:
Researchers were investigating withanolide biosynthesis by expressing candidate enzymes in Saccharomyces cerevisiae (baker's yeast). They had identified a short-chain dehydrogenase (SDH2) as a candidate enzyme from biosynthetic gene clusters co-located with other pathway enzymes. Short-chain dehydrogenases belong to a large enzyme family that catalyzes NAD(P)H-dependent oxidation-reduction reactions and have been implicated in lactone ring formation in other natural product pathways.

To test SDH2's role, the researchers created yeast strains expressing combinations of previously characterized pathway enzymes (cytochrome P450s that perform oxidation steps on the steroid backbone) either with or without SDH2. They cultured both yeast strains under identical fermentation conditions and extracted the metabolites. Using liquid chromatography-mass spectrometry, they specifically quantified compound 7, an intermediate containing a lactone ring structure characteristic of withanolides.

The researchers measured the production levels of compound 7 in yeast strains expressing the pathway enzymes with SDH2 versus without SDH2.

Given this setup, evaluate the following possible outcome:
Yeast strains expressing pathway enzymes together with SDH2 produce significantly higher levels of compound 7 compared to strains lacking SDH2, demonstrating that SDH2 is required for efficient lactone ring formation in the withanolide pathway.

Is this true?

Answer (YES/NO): YES